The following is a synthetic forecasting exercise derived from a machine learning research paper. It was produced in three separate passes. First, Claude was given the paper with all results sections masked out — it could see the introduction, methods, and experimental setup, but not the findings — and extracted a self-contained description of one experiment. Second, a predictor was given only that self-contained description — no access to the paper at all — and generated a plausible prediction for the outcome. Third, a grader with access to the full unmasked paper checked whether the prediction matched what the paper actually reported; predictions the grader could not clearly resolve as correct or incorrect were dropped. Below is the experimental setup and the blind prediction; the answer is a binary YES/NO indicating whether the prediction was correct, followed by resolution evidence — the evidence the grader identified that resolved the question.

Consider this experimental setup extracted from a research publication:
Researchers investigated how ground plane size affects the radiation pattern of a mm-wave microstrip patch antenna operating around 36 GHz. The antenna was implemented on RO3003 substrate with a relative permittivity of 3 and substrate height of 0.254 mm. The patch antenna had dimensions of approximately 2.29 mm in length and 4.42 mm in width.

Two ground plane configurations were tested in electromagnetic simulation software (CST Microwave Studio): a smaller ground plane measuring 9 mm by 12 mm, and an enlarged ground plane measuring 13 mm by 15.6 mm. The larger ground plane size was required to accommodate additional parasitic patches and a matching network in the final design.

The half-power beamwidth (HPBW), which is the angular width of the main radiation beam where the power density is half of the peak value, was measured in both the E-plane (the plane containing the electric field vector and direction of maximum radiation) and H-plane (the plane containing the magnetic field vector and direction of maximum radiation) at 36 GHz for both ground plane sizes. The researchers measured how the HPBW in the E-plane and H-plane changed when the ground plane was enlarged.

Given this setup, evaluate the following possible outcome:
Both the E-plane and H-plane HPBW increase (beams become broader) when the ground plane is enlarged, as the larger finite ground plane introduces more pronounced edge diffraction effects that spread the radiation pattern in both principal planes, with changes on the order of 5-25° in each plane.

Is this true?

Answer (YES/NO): NO